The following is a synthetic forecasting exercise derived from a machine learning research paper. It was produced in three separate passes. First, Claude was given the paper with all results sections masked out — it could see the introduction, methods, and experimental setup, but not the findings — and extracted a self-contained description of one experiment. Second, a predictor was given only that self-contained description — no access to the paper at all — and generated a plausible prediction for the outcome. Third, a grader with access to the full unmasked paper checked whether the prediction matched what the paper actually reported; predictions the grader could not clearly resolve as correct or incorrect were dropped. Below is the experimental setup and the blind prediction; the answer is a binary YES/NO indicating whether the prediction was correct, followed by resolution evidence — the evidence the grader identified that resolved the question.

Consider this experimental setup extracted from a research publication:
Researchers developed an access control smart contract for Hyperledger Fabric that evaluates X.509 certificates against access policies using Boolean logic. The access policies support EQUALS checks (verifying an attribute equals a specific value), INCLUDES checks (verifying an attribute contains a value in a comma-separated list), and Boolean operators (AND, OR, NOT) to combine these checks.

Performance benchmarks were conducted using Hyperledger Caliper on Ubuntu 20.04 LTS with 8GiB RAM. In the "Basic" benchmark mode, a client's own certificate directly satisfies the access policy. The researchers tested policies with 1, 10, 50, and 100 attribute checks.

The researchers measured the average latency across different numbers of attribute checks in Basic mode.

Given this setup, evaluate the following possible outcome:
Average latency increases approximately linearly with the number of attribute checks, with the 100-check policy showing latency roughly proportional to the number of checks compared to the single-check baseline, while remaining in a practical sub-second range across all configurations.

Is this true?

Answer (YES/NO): NO